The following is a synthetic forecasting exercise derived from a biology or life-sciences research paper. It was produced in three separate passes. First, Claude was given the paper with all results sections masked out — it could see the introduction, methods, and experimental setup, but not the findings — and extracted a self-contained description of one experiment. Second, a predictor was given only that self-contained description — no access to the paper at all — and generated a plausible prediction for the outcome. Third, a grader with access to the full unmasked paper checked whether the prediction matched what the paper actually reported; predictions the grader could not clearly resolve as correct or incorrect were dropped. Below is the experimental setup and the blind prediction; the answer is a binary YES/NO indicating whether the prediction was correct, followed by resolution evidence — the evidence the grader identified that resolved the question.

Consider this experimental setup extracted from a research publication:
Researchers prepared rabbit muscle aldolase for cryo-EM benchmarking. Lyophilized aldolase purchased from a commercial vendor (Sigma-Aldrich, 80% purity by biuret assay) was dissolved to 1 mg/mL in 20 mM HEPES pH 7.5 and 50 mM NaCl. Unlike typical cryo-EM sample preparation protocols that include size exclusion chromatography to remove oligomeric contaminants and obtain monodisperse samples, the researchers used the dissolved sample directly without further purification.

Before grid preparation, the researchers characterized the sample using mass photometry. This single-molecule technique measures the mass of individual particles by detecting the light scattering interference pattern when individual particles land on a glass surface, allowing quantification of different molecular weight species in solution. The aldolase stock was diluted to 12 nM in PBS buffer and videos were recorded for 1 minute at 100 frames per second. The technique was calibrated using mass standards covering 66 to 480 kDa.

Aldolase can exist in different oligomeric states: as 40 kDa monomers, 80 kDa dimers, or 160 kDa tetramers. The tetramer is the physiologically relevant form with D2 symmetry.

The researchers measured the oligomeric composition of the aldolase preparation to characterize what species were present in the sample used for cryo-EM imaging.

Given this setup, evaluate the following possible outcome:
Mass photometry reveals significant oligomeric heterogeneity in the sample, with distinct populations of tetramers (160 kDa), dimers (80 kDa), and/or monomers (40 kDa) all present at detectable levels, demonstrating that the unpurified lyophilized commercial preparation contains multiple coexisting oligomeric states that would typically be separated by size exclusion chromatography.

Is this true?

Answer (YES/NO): YES